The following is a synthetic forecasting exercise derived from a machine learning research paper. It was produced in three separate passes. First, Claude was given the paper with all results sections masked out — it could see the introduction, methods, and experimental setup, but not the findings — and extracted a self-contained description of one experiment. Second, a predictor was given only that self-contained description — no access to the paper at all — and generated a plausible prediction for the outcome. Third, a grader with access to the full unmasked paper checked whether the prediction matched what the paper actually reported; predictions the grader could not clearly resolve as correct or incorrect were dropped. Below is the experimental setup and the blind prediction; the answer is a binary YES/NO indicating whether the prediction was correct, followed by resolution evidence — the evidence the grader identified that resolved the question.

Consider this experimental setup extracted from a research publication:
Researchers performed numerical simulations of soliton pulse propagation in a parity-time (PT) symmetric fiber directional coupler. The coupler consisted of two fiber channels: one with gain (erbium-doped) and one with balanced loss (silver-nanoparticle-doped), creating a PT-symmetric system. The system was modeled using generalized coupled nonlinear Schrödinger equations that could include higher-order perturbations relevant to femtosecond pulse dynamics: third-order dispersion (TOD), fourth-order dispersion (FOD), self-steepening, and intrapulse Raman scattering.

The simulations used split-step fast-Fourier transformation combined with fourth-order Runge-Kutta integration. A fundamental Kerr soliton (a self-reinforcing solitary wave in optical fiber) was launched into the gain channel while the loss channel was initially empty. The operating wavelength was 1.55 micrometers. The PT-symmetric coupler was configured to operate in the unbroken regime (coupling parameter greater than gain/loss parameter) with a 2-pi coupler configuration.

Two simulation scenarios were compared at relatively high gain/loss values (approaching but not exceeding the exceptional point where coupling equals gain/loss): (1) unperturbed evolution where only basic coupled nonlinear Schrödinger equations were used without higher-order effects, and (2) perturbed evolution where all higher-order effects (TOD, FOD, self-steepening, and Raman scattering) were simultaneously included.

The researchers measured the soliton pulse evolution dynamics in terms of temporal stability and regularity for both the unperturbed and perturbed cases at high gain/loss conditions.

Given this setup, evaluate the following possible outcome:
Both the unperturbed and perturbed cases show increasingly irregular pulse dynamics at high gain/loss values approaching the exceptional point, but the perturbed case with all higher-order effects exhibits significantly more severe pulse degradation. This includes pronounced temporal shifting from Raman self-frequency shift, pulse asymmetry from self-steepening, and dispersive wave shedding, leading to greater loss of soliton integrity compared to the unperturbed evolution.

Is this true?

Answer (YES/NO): NO